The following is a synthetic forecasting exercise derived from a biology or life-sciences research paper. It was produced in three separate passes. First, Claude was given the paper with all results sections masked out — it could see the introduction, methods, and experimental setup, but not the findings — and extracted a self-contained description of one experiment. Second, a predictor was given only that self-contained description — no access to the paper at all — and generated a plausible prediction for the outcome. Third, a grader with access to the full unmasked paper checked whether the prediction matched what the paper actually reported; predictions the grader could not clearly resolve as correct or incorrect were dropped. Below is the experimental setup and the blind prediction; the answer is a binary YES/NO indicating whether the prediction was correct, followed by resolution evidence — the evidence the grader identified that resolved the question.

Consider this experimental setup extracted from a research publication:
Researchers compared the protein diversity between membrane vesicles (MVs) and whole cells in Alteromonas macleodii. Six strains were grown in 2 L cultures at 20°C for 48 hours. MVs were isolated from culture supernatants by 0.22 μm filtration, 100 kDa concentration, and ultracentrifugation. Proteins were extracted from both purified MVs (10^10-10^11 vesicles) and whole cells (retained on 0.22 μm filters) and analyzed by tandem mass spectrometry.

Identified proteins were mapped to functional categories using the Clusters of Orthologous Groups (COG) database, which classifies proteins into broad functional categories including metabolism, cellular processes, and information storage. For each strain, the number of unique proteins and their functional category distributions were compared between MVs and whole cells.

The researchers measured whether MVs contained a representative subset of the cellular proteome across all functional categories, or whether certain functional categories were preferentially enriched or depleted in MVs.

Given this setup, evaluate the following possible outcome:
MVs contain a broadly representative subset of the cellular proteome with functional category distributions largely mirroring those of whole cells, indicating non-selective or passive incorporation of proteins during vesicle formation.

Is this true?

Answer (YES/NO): NO